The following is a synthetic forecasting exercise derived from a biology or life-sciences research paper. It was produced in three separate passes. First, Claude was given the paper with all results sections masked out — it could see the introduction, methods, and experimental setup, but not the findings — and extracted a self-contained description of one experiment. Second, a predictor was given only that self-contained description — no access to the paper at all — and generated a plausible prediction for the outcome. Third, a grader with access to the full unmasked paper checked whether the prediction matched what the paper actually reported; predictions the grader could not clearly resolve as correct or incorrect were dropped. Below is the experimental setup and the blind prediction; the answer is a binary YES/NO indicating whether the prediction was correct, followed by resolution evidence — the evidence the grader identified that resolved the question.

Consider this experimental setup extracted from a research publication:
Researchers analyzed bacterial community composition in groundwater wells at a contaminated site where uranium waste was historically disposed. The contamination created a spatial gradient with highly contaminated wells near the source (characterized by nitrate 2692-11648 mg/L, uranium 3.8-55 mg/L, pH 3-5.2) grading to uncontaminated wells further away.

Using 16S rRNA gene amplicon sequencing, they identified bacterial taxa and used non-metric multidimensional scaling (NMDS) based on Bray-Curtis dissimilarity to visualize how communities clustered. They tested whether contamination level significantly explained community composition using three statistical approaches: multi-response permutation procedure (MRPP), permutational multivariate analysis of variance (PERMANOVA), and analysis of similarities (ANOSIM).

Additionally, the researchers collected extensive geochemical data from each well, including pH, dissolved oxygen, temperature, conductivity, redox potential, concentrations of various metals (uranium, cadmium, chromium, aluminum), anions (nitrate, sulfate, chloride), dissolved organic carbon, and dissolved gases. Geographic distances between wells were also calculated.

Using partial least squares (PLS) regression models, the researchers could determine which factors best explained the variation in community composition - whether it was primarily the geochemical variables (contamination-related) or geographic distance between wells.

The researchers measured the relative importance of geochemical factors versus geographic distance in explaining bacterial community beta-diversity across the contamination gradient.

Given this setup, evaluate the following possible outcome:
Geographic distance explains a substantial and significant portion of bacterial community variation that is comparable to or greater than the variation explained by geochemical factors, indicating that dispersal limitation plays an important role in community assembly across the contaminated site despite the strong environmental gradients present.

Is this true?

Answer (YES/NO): NO